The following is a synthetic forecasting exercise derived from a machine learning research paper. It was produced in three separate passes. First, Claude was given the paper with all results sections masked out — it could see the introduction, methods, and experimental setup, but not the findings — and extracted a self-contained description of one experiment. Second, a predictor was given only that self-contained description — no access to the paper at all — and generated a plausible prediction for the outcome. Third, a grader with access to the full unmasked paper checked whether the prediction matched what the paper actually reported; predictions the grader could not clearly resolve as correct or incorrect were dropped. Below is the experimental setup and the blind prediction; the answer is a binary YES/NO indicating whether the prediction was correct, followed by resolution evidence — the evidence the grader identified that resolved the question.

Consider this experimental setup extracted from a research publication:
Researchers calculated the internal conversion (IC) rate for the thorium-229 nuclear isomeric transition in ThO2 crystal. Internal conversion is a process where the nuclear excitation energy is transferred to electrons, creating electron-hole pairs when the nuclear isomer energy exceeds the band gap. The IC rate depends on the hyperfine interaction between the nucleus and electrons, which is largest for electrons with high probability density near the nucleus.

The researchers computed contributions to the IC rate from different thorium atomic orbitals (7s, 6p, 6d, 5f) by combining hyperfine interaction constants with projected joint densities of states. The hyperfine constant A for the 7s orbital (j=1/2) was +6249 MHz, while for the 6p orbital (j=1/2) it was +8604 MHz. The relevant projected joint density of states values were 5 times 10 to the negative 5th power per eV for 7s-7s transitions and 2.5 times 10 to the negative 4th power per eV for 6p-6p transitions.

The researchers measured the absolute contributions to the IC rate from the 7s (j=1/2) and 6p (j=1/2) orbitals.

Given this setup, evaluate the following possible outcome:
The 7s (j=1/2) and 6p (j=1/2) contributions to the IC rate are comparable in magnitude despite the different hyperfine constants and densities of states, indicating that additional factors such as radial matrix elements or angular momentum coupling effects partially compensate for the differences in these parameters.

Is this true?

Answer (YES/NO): NO